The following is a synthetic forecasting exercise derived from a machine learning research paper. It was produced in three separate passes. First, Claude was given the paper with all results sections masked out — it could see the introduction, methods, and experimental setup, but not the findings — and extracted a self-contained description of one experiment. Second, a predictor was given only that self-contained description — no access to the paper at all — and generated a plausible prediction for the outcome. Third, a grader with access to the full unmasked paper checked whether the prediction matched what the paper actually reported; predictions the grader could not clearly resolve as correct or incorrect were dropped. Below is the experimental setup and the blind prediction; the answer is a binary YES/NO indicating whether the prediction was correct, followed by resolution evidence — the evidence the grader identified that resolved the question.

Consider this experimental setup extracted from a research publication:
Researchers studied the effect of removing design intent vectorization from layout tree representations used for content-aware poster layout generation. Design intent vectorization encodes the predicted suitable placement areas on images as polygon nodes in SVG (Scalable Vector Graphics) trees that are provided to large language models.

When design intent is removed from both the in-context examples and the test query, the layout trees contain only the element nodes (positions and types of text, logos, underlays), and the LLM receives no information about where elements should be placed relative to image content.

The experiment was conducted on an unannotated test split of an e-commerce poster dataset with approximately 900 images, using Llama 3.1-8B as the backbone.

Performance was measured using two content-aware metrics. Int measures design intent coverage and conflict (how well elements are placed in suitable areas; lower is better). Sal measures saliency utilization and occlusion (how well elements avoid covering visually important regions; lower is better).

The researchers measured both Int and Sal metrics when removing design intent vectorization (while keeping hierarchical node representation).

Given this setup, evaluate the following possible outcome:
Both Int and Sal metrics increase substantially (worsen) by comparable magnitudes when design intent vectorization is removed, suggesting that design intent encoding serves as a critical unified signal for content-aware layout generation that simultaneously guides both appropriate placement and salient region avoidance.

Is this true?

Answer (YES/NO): NO